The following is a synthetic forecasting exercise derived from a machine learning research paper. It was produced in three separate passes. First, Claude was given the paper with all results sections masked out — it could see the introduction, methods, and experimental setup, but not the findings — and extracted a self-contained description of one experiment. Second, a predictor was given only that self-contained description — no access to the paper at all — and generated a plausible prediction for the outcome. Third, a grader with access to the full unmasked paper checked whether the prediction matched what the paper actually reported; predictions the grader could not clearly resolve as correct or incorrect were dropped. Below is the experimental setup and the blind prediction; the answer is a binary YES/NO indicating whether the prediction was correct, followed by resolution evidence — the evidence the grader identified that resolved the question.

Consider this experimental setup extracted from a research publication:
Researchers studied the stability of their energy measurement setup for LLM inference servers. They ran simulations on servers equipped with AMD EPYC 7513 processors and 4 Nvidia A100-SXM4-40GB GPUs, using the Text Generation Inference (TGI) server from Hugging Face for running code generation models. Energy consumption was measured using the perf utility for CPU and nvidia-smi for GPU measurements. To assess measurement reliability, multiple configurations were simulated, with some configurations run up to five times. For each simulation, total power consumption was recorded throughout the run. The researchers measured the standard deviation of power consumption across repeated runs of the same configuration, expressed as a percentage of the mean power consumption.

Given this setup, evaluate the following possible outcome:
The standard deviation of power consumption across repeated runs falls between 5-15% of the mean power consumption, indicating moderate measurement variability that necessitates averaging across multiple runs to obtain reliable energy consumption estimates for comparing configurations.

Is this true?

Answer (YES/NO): NO